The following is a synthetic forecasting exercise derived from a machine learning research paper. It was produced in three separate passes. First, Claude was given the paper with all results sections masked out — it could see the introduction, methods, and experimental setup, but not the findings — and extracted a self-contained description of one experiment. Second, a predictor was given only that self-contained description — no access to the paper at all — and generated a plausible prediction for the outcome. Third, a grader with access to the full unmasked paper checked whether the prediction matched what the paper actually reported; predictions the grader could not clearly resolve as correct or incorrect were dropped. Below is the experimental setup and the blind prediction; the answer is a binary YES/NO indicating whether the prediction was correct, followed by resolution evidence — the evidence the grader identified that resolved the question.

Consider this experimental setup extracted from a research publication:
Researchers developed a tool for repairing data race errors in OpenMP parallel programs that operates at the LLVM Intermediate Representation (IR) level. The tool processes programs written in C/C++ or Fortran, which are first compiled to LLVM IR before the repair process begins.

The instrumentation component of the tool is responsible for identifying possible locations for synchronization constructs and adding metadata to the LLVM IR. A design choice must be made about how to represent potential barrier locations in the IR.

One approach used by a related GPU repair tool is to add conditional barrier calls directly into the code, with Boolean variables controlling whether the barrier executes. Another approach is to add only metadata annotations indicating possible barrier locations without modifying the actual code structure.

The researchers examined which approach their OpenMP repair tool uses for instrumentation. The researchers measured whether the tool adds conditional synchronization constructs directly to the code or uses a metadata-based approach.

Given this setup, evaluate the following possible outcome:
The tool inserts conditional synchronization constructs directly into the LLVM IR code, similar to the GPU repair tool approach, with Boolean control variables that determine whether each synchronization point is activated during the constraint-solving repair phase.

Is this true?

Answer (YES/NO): NO